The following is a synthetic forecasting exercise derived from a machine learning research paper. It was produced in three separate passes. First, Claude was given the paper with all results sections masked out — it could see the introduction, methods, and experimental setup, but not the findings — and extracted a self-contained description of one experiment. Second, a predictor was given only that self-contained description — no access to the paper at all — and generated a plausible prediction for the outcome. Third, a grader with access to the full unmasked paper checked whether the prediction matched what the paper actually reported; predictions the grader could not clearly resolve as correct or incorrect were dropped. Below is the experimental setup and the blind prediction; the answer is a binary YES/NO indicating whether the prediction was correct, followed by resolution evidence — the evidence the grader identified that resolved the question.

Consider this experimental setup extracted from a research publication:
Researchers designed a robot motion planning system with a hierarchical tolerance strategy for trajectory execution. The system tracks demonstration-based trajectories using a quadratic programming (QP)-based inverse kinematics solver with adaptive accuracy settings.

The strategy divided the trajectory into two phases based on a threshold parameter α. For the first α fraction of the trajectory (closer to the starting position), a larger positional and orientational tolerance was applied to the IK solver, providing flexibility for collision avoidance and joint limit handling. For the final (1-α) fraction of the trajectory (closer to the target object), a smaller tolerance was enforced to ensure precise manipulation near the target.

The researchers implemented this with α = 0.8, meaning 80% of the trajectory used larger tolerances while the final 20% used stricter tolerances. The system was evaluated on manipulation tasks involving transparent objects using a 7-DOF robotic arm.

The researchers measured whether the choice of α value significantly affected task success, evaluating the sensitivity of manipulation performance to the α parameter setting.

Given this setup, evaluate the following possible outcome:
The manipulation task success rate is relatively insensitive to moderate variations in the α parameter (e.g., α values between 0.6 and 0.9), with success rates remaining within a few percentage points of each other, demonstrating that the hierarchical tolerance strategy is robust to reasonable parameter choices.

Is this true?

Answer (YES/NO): YES